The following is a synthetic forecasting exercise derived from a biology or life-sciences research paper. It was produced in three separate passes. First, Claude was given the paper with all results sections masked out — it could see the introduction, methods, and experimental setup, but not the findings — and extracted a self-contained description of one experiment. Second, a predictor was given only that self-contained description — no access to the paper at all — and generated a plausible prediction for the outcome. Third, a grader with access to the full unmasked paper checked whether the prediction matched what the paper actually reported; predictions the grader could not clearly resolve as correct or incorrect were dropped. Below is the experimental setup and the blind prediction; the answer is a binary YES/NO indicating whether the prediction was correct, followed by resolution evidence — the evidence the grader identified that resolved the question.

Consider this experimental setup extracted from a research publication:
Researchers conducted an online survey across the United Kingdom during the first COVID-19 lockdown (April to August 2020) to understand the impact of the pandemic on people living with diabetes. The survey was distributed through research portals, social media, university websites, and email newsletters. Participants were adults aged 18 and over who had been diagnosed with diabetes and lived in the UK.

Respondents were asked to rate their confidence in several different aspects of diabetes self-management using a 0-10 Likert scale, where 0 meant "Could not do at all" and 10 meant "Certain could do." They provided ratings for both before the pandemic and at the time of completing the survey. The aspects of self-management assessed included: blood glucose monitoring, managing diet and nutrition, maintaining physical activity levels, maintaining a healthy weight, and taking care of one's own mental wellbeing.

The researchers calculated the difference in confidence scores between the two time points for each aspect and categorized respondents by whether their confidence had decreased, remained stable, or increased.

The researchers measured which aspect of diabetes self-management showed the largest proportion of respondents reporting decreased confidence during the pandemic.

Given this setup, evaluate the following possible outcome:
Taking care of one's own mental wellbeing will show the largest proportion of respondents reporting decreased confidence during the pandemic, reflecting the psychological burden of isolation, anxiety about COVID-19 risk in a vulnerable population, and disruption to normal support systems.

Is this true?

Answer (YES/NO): YES